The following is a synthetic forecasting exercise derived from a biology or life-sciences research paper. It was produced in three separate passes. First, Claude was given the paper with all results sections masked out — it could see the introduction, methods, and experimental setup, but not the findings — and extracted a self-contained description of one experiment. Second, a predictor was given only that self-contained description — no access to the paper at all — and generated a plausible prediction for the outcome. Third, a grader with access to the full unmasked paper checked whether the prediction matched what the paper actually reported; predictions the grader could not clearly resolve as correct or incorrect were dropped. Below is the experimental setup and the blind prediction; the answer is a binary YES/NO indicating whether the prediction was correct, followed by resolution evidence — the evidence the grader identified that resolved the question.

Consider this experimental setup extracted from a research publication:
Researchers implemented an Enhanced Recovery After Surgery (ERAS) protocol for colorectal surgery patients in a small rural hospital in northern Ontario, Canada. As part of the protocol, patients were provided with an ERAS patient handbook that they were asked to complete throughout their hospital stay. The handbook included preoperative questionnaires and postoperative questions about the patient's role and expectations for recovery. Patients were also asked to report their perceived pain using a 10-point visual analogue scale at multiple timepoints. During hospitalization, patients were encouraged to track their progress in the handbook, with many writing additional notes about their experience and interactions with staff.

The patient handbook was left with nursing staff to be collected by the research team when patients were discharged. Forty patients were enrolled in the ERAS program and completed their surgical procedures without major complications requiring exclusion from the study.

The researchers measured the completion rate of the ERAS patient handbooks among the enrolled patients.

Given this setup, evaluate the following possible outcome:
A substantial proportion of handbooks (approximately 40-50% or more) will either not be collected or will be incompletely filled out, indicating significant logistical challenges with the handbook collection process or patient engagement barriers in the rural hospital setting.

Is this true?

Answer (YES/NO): NO